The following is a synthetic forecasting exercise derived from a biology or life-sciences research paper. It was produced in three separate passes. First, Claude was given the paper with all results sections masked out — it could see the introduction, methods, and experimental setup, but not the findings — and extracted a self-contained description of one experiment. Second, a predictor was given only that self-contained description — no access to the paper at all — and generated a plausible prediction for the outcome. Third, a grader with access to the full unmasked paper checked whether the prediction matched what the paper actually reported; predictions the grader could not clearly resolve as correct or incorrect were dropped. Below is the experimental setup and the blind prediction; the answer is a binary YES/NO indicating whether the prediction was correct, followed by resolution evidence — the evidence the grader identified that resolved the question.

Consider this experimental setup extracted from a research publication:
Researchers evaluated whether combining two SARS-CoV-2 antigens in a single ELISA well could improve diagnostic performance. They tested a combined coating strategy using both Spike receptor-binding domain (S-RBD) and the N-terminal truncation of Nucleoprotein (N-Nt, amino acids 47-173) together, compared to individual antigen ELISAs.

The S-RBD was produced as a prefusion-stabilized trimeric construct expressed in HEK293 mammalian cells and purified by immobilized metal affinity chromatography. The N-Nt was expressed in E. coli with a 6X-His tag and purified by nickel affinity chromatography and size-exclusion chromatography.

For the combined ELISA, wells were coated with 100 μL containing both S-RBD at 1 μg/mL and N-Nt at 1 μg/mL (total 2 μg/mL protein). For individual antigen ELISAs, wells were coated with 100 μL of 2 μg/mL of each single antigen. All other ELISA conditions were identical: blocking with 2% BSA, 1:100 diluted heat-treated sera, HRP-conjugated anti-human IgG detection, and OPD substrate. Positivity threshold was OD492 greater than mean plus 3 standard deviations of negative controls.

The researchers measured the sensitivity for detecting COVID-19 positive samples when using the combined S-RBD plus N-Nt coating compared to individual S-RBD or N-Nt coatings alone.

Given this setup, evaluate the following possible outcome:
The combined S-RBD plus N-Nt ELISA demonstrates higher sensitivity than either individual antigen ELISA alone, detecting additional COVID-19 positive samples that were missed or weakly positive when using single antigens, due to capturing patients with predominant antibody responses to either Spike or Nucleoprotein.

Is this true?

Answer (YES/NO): YES